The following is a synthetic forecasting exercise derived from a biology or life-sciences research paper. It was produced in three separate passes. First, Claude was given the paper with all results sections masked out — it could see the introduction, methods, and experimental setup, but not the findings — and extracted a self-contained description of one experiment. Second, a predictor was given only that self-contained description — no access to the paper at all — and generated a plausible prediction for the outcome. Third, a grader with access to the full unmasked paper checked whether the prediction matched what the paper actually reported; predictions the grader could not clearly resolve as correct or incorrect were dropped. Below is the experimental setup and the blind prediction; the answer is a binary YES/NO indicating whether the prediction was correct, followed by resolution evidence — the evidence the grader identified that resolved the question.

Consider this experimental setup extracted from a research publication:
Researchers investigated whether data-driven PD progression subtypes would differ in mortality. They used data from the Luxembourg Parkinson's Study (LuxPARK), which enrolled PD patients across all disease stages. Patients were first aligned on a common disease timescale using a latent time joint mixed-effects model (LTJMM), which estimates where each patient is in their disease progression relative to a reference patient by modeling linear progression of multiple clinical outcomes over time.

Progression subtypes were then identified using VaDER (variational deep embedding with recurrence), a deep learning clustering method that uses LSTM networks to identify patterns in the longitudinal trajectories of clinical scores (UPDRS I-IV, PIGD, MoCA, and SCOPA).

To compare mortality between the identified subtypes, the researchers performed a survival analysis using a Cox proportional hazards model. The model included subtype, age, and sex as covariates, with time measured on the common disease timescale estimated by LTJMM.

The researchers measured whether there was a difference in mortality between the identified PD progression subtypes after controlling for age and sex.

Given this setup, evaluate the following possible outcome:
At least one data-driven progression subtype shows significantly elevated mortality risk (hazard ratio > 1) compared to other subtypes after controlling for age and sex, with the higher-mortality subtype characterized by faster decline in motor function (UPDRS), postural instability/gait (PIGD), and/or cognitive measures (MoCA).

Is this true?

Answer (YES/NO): YES